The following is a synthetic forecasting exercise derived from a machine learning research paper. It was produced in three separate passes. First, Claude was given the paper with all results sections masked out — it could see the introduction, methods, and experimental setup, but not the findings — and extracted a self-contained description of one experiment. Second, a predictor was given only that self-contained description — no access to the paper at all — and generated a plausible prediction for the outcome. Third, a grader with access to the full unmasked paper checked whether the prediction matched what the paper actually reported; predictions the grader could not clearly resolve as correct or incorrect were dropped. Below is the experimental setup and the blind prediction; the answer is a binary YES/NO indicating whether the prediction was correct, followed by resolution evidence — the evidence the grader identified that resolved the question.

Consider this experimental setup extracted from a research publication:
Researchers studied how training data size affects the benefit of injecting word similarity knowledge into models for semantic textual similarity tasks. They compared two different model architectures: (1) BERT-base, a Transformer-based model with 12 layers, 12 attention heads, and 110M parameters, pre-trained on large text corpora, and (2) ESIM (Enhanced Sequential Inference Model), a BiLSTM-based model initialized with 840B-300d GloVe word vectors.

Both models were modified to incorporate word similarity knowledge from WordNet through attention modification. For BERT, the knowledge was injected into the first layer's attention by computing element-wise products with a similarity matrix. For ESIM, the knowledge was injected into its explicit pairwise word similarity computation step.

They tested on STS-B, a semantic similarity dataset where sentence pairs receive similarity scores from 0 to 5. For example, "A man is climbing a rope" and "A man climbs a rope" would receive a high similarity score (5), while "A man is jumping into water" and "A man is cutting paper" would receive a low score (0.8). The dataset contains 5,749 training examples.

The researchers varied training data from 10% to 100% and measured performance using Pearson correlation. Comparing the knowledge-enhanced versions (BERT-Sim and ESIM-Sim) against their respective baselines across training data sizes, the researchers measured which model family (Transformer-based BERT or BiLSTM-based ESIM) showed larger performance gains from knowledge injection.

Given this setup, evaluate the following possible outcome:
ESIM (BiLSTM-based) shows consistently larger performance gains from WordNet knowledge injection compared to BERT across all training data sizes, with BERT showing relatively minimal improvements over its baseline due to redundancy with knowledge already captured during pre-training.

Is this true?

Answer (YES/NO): YES